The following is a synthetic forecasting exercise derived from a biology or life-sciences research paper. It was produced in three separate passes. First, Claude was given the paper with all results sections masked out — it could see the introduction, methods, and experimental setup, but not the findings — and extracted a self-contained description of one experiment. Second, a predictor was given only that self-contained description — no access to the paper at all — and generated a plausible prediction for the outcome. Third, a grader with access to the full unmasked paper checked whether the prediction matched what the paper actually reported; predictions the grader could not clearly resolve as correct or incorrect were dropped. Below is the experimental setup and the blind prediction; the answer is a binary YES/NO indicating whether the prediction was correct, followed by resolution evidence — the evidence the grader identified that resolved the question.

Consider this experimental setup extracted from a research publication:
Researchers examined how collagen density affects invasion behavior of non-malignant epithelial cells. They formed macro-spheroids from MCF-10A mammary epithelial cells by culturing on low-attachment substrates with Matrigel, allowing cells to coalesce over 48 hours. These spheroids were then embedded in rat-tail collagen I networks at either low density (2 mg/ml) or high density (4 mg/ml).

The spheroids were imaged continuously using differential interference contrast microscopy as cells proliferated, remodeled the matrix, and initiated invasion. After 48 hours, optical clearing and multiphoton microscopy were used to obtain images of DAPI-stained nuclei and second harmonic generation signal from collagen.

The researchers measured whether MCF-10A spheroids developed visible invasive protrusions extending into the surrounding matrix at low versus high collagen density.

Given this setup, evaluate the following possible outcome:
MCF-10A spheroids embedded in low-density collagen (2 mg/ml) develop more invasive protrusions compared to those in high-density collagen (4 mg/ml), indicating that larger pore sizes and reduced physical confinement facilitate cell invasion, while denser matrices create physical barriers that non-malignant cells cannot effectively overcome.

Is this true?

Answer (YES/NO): YES